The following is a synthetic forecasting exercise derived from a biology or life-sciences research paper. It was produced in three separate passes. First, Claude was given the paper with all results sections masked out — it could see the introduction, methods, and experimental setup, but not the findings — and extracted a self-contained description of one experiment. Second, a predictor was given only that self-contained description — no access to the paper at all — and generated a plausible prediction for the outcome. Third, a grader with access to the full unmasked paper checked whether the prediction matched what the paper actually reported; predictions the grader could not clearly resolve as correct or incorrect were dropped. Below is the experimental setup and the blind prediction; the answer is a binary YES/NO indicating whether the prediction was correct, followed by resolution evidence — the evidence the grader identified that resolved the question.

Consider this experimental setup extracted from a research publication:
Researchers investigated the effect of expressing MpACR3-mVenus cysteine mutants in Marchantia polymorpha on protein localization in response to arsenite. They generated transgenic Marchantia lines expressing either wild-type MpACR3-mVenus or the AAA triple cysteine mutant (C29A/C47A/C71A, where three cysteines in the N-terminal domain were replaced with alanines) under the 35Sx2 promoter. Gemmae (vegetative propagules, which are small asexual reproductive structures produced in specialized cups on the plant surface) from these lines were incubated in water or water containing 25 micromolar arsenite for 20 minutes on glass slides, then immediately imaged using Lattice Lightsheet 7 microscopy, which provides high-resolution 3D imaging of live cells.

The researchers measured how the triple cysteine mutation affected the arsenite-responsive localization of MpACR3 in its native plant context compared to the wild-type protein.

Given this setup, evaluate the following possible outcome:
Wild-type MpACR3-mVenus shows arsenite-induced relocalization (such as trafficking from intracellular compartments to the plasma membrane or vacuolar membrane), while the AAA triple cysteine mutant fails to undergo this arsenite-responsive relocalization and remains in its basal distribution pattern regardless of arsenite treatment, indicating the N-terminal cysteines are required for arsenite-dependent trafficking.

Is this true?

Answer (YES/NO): YES